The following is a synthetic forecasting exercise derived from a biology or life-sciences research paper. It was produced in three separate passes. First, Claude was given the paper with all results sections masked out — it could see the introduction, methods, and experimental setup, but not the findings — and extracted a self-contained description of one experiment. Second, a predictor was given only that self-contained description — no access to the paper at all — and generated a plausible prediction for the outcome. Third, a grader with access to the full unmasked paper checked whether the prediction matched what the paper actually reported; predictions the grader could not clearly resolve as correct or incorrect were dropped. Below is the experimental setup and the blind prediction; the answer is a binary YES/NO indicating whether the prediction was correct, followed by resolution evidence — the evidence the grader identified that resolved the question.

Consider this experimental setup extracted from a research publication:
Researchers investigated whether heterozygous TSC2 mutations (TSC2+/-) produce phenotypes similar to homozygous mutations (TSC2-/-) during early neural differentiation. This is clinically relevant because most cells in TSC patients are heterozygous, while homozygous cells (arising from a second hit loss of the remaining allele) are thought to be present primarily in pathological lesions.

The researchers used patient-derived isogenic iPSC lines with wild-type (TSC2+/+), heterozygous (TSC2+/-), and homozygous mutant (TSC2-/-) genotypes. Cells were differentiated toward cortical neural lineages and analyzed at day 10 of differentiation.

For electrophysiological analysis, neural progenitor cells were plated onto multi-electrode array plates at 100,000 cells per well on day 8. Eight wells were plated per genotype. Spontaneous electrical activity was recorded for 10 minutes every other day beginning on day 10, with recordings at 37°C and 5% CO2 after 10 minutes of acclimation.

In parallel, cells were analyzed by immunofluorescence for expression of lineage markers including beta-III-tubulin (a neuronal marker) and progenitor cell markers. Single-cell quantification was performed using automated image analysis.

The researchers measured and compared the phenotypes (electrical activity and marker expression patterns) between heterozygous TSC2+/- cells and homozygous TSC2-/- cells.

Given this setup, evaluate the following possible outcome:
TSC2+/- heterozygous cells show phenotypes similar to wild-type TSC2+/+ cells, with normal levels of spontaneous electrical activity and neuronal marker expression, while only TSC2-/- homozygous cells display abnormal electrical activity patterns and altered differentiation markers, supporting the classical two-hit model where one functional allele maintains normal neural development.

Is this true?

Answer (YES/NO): NO